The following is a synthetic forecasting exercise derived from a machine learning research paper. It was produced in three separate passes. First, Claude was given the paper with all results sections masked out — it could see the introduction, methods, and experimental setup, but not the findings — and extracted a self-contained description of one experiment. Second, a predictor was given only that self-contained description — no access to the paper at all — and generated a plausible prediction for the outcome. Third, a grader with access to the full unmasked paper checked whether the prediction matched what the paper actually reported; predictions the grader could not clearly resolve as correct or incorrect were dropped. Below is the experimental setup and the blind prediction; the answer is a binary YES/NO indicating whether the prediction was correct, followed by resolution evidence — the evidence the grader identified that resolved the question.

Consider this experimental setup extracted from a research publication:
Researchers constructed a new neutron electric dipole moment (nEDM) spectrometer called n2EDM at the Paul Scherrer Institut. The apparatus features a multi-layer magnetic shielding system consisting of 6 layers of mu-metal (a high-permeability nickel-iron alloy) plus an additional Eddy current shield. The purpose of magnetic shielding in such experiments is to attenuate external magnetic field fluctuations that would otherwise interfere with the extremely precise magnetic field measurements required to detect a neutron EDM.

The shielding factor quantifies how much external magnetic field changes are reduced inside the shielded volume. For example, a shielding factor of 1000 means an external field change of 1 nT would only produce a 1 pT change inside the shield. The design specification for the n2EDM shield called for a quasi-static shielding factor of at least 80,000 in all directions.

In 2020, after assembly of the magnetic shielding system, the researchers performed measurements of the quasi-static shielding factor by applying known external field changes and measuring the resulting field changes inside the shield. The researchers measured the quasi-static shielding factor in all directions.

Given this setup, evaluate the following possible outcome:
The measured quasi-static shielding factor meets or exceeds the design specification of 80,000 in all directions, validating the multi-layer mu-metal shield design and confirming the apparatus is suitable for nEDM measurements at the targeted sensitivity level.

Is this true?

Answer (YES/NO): YES